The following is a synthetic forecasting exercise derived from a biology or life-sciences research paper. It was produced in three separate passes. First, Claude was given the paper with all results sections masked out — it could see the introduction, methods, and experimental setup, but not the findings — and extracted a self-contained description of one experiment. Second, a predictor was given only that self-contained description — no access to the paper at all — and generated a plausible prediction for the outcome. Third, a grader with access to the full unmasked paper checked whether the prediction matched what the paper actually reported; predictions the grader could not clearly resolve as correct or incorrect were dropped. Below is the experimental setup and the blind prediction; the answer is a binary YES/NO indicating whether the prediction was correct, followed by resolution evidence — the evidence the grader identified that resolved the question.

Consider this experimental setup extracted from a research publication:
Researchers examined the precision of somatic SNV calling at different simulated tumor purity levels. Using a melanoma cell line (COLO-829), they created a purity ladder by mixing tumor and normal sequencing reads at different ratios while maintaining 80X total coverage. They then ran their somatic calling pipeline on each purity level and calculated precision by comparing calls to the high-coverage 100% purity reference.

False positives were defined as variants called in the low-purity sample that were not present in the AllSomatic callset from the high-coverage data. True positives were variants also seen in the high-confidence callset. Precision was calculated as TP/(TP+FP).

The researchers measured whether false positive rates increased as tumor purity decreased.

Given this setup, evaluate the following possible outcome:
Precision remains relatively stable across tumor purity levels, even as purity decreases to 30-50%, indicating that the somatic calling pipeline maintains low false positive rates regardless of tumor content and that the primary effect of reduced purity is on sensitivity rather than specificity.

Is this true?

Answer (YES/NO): YES